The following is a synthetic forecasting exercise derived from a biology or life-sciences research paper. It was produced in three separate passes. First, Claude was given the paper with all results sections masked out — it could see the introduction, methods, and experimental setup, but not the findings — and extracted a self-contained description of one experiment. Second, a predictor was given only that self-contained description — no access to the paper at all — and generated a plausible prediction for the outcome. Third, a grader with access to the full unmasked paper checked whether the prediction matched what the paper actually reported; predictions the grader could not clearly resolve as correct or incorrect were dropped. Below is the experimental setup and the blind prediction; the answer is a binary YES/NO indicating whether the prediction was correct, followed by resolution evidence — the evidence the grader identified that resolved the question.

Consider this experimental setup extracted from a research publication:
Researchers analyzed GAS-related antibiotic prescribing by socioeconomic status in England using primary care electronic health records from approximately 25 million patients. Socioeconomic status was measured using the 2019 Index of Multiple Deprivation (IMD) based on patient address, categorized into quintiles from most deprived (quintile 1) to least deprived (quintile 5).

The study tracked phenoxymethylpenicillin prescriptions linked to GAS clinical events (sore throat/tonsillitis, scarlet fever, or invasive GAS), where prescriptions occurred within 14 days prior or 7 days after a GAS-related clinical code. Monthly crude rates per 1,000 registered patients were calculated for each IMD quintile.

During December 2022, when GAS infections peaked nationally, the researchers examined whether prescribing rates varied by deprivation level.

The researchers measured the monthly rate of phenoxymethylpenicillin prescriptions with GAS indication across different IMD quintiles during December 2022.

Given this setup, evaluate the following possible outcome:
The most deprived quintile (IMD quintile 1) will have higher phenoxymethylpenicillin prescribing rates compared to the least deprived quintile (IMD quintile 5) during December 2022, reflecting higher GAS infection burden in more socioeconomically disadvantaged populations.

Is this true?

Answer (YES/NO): YES